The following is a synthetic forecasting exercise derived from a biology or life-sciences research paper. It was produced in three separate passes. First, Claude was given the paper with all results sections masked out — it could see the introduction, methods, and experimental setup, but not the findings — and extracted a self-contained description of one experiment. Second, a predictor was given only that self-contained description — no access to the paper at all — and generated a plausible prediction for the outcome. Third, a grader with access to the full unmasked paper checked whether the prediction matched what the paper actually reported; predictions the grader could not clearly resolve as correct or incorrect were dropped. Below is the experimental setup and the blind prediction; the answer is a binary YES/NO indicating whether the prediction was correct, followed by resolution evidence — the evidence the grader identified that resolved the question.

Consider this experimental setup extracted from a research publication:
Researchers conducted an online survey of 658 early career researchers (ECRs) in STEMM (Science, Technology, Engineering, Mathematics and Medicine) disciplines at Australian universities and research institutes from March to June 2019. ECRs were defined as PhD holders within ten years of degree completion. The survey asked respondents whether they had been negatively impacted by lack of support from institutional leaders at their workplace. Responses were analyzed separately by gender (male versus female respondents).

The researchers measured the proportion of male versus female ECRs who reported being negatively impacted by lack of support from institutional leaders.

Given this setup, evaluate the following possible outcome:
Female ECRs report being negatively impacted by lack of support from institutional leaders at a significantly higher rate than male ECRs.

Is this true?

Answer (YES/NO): NO